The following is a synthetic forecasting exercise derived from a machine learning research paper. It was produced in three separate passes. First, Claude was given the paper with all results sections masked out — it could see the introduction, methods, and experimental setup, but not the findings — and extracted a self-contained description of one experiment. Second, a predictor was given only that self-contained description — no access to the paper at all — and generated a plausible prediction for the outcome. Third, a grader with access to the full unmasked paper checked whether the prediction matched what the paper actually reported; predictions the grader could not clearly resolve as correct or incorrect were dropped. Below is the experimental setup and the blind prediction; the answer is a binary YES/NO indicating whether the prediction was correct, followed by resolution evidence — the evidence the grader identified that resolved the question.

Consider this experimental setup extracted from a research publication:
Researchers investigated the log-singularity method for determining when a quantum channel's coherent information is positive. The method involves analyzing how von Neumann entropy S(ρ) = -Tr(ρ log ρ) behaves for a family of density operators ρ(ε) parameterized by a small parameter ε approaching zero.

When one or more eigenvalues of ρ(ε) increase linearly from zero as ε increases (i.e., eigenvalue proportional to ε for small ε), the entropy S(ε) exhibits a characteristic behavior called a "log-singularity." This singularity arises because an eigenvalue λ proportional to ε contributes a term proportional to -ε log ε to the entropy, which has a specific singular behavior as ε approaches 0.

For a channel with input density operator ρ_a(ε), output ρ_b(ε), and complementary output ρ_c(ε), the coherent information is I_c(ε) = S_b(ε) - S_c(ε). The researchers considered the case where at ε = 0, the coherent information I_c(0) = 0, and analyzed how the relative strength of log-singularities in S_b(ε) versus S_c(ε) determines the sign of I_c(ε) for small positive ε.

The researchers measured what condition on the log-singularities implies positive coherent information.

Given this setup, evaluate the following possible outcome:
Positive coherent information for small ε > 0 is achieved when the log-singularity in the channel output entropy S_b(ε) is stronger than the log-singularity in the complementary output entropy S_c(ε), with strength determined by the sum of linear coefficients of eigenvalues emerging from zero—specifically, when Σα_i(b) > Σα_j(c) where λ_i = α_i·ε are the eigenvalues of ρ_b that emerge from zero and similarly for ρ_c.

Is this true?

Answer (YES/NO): YES